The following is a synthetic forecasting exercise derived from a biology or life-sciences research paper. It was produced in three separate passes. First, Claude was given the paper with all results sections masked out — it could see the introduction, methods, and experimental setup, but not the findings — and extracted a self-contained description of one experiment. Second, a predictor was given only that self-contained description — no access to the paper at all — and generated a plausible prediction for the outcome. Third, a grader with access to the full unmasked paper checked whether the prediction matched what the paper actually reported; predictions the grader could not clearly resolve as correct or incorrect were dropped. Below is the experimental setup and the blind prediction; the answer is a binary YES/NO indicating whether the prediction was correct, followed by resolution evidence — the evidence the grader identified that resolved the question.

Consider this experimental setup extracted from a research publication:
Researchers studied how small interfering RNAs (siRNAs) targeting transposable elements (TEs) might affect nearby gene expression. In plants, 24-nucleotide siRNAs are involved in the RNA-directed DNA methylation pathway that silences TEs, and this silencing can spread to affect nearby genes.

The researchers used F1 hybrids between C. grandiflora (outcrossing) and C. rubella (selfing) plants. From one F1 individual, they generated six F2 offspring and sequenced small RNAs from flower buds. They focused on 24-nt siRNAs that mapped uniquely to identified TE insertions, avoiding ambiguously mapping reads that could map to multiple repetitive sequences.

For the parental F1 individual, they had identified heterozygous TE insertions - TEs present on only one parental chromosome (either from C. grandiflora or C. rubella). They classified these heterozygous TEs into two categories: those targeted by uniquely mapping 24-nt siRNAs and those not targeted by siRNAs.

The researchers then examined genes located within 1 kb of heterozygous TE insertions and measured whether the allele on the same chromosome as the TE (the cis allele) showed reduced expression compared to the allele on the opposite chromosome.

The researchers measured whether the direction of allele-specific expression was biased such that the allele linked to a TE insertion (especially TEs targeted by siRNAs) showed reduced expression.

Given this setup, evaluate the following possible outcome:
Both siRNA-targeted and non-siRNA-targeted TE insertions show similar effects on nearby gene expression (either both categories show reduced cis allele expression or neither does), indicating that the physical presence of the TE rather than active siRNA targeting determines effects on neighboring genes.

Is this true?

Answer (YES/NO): NO